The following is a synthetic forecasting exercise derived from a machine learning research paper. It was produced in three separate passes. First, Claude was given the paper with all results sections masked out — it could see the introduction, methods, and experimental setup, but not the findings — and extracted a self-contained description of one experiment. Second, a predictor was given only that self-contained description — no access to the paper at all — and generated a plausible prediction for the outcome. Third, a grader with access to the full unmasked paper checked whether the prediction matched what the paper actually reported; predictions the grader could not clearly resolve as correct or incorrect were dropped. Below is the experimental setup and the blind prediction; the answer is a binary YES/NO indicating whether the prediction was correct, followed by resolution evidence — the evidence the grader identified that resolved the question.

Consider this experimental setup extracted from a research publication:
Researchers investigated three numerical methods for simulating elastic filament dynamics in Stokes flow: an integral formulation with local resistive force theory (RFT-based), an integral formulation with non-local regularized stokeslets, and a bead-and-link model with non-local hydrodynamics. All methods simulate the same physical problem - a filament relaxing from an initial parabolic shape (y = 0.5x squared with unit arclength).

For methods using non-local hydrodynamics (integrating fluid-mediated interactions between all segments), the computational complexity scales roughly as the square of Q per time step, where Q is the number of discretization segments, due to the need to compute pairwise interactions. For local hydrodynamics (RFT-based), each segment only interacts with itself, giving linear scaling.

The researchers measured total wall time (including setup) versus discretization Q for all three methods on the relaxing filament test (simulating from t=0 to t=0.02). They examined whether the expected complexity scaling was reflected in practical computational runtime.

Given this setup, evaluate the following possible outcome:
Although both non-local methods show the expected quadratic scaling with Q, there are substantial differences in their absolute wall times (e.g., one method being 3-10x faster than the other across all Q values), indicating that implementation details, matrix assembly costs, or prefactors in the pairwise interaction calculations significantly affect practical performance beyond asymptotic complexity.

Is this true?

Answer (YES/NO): NO